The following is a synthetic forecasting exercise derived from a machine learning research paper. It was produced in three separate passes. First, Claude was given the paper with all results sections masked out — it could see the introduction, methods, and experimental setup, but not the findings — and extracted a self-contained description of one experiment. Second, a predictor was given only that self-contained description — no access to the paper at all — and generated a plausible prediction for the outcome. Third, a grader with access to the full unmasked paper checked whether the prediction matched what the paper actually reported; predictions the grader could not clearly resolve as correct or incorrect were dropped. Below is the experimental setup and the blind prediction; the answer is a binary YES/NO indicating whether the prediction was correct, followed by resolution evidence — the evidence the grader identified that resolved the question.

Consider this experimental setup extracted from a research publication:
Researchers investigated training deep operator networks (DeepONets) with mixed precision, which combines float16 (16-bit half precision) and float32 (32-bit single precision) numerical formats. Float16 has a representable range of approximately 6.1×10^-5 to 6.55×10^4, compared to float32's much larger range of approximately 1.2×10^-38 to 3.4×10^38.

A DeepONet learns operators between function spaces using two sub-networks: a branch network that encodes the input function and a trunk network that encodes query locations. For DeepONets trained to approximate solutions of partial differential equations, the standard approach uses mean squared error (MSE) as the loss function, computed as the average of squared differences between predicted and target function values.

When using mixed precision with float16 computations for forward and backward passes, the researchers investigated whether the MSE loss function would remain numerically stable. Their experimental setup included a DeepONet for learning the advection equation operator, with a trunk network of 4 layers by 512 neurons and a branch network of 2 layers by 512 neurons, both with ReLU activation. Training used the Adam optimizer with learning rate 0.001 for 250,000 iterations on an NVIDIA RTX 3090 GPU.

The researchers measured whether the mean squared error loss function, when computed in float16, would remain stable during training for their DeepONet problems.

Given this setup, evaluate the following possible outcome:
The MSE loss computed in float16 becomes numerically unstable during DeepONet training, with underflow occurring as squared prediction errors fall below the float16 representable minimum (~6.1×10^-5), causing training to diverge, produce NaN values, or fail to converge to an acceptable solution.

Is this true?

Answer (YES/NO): NO